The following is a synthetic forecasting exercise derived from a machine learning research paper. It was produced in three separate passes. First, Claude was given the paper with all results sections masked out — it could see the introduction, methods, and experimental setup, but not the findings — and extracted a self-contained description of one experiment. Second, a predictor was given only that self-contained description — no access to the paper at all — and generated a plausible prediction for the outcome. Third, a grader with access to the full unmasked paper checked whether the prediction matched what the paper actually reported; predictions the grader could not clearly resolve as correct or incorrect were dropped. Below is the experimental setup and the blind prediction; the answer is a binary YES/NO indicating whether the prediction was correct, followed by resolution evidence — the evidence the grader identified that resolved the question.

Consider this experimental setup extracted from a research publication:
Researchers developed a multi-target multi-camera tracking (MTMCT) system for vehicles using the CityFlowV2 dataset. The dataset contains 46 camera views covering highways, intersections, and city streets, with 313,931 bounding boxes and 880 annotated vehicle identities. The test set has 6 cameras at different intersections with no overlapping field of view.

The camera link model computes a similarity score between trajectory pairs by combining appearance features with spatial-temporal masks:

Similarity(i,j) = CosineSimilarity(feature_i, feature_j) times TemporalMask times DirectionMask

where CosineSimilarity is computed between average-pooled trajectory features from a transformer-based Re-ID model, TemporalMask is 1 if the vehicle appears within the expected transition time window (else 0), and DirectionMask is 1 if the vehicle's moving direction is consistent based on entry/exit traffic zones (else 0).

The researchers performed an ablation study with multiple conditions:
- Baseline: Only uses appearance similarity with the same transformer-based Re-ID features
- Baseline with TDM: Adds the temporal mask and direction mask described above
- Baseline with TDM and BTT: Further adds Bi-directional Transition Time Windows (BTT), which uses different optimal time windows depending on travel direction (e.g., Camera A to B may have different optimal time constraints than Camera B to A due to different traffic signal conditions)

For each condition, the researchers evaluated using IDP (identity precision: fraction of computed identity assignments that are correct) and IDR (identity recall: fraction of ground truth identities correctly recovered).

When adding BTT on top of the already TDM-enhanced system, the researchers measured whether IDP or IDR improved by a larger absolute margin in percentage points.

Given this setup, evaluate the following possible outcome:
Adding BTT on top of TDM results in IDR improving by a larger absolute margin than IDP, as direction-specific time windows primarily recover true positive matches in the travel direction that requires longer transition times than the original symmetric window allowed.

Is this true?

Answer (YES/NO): YES